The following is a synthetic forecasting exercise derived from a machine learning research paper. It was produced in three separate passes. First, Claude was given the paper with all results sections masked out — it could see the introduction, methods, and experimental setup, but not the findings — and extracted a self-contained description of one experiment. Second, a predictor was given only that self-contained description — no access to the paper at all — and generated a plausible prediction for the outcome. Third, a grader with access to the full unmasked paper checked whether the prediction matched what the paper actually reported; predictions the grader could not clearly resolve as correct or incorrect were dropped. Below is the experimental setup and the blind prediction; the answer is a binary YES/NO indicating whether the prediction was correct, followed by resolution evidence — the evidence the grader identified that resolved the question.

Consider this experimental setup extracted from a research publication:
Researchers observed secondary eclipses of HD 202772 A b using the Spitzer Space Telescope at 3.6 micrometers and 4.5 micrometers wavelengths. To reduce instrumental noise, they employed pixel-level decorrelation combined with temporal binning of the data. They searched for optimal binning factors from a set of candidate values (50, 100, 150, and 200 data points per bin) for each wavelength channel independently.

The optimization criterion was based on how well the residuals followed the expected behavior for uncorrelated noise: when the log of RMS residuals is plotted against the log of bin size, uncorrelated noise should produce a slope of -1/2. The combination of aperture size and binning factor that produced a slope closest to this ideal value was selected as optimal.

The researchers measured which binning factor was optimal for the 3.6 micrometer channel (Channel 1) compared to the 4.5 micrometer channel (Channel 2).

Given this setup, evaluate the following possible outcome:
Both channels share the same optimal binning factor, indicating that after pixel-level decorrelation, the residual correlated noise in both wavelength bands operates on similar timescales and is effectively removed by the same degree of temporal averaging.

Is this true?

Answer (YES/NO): NO